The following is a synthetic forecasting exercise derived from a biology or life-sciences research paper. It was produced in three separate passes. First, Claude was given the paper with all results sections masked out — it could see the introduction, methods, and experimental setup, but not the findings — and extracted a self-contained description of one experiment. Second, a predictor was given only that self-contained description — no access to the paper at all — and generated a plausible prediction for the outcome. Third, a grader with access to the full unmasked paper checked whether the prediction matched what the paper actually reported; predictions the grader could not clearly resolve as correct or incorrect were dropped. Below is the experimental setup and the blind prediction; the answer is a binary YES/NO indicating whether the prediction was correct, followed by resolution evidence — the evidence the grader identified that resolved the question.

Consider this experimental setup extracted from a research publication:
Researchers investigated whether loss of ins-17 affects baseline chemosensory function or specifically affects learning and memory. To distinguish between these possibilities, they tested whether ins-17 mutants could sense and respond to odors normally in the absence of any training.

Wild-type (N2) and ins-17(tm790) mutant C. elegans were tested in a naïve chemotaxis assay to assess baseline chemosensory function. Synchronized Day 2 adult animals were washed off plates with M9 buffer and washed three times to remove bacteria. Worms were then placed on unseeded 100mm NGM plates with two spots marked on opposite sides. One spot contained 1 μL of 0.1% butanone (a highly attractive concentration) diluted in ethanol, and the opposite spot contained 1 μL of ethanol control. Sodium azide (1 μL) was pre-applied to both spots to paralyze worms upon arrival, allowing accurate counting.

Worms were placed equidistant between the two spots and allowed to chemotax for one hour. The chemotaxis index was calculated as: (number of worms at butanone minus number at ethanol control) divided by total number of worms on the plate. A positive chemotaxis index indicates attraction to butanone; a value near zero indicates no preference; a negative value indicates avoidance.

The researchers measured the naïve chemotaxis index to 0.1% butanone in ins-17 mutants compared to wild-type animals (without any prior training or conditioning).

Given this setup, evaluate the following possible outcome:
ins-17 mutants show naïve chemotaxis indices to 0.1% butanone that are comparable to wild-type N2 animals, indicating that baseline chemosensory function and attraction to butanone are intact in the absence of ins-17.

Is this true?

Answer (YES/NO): YES